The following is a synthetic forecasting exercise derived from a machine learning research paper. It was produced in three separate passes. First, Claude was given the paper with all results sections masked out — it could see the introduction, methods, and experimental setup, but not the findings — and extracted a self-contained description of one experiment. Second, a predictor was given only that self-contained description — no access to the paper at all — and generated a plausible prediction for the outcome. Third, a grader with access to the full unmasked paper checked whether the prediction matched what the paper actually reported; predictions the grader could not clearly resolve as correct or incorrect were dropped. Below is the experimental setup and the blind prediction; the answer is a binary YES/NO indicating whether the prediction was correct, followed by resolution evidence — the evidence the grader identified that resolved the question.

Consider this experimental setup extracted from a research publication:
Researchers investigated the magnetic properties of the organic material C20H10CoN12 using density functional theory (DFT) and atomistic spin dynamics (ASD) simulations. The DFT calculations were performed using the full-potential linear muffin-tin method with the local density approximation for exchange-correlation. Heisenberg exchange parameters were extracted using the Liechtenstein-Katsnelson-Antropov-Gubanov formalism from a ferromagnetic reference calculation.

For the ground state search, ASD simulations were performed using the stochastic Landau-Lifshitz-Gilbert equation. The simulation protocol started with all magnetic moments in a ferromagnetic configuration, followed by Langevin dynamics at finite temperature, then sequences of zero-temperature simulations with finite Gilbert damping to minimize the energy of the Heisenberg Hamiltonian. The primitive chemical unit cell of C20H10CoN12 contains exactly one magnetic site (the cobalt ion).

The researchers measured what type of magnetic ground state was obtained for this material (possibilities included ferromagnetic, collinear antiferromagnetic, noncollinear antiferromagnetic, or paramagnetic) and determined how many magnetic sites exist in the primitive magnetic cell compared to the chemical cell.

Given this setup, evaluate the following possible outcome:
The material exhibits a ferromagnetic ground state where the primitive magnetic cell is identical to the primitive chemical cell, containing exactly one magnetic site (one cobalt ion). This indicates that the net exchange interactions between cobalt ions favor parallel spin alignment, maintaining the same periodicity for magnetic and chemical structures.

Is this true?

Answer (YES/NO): NO